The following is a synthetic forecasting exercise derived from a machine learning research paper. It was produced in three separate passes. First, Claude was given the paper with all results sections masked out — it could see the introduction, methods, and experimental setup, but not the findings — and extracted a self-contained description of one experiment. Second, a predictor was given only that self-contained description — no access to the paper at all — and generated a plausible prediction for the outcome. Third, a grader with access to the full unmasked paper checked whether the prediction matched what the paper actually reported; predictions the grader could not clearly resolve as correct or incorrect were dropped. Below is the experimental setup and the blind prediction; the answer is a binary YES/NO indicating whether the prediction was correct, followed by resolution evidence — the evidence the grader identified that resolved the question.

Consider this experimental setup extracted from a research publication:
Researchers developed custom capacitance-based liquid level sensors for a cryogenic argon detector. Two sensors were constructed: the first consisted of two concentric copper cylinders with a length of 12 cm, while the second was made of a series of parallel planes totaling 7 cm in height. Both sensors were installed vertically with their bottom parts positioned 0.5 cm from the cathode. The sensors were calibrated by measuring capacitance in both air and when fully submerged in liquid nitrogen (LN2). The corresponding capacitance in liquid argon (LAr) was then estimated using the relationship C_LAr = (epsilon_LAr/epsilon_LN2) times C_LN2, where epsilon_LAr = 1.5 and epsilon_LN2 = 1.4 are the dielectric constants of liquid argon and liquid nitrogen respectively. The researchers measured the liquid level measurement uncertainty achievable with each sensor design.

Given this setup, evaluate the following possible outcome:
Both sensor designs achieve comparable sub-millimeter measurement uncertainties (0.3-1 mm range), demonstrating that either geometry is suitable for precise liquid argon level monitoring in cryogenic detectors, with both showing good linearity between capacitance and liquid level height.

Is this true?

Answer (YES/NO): NO